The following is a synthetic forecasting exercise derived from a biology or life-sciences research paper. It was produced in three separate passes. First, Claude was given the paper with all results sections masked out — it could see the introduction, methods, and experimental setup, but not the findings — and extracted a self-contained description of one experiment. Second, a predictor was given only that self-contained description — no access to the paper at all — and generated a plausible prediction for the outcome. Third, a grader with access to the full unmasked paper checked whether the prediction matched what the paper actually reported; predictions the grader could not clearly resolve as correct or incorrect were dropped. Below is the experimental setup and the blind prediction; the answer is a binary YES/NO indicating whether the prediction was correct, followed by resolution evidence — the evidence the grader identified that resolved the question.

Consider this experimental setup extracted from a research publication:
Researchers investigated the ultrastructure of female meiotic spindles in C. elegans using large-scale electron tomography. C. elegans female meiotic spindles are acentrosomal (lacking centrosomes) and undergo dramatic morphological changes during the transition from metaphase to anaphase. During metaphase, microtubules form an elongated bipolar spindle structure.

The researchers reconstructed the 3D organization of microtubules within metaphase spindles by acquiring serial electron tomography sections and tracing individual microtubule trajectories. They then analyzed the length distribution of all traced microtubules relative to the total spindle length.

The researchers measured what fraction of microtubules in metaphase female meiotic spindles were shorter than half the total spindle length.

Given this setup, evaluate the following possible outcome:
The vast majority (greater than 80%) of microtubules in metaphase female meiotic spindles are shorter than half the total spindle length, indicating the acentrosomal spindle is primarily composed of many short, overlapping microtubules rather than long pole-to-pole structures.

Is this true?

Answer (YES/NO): YES